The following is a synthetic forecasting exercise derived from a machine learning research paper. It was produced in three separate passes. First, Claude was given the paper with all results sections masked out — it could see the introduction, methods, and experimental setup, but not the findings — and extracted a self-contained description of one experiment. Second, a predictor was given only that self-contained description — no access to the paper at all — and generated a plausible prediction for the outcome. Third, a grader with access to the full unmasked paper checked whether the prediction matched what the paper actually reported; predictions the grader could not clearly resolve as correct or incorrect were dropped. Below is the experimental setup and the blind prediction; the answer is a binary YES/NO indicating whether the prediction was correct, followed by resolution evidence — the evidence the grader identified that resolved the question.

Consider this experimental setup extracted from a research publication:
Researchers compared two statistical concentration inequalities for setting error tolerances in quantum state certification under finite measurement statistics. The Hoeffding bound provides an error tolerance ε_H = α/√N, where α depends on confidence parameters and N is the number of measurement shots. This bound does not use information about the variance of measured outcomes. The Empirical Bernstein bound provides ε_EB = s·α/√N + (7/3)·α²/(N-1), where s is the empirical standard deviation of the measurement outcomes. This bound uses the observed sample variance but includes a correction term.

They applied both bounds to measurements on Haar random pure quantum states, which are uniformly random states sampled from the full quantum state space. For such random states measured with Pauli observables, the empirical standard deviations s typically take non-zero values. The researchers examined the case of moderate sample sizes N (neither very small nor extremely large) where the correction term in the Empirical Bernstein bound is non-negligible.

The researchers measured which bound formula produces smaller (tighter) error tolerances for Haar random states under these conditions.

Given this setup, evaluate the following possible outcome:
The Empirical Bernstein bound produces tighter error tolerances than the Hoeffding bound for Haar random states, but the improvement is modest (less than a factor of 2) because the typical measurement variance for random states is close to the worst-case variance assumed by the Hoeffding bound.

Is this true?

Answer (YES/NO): NO